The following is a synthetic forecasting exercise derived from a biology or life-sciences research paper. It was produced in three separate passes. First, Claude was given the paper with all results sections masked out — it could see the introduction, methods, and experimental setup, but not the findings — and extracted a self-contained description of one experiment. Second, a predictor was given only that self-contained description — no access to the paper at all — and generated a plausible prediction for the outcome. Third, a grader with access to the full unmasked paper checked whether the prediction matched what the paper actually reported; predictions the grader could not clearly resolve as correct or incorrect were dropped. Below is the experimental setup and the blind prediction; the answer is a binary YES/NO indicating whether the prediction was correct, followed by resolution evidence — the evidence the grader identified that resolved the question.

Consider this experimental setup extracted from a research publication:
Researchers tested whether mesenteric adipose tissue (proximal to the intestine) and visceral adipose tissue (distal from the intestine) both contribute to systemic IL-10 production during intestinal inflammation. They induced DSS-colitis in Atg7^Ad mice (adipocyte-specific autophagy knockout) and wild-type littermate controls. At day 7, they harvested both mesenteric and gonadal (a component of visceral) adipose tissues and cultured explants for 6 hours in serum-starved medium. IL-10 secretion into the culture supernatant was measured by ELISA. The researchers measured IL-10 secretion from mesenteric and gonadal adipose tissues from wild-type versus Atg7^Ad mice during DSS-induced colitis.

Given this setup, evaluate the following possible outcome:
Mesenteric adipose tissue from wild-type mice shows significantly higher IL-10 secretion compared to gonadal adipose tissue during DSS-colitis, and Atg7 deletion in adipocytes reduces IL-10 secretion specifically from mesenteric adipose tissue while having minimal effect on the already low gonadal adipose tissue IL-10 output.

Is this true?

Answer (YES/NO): NO